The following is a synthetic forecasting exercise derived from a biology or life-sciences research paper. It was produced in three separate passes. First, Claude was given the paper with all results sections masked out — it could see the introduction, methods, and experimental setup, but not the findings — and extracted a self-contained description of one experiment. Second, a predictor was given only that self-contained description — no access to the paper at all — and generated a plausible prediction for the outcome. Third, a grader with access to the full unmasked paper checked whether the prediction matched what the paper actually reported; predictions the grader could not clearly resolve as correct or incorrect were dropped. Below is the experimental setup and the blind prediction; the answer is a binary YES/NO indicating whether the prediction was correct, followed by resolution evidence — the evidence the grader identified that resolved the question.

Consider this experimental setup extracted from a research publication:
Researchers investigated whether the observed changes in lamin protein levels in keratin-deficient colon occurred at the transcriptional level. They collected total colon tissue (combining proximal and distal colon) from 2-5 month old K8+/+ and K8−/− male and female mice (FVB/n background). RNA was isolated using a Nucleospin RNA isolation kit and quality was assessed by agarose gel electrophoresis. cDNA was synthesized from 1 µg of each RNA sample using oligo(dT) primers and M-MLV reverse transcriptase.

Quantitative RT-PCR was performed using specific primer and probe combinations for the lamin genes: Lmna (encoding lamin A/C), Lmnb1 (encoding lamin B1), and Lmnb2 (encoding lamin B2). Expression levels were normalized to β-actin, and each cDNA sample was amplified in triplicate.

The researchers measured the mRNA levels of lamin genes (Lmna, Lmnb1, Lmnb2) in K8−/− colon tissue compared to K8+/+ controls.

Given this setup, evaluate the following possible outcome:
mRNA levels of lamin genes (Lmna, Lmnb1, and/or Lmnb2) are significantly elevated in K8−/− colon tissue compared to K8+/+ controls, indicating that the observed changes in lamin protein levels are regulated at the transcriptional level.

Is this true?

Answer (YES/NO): NO